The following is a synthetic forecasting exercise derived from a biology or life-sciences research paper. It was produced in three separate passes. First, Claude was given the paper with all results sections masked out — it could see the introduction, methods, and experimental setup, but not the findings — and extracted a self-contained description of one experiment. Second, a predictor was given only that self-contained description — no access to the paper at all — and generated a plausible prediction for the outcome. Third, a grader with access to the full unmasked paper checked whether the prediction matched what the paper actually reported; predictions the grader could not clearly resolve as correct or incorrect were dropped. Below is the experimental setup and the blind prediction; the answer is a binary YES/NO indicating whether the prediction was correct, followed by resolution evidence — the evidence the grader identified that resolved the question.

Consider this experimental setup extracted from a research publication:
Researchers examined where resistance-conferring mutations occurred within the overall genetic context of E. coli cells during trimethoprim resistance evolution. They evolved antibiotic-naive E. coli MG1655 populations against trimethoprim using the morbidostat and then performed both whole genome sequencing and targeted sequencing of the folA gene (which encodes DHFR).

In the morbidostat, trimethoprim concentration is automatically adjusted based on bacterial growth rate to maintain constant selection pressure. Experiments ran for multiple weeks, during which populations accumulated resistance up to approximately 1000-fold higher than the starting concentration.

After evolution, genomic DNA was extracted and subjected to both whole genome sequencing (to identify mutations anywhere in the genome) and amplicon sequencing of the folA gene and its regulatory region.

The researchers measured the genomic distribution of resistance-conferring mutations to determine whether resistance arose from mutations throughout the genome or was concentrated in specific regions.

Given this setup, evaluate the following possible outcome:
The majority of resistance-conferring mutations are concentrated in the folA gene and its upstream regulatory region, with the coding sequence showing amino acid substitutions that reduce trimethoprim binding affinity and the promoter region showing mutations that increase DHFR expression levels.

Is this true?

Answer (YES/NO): YES